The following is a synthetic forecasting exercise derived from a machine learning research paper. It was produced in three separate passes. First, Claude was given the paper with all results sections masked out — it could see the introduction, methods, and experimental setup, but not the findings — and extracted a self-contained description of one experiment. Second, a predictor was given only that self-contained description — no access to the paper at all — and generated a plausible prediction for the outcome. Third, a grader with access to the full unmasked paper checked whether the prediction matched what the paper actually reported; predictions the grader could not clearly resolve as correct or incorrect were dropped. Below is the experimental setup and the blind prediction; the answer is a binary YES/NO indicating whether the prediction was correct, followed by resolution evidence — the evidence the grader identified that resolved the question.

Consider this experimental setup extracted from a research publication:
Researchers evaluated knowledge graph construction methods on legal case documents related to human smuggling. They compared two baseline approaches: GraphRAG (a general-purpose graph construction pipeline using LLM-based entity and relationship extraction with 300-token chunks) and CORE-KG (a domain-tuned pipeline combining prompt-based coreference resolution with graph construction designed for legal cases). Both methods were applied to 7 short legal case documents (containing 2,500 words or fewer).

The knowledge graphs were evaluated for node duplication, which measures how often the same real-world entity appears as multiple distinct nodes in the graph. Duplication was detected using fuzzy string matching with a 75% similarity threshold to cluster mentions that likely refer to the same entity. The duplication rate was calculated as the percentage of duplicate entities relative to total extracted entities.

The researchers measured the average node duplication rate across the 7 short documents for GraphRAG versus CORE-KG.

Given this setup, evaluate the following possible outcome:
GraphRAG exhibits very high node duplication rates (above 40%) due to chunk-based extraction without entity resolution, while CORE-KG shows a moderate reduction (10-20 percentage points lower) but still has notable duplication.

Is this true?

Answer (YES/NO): NO